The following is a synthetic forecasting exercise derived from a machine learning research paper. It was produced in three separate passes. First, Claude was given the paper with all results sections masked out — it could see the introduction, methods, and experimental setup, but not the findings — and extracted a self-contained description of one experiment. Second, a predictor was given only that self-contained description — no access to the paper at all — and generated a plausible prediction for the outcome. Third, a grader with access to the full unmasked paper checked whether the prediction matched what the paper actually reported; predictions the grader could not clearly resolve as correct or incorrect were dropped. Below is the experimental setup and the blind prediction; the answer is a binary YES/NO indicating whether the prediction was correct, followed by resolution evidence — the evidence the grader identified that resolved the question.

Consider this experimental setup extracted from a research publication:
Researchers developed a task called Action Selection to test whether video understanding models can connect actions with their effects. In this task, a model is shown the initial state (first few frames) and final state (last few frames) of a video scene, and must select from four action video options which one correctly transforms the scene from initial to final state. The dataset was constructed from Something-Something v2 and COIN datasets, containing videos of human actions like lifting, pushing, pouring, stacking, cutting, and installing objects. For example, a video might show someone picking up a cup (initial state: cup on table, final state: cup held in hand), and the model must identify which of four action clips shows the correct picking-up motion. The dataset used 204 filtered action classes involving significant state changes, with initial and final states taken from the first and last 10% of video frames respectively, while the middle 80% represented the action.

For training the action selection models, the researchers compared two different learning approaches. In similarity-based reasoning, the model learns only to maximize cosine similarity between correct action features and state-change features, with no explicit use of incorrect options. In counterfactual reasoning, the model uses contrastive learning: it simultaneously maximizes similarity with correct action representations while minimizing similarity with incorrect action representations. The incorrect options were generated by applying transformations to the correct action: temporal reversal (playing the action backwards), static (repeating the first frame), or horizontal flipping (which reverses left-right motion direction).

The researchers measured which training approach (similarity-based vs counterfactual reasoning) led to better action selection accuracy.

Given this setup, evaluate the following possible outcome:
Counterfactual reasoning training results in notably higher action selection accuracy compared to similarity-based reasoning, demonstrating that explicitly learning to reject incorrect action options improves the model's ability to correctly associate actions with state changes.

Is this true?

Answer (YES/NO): YES